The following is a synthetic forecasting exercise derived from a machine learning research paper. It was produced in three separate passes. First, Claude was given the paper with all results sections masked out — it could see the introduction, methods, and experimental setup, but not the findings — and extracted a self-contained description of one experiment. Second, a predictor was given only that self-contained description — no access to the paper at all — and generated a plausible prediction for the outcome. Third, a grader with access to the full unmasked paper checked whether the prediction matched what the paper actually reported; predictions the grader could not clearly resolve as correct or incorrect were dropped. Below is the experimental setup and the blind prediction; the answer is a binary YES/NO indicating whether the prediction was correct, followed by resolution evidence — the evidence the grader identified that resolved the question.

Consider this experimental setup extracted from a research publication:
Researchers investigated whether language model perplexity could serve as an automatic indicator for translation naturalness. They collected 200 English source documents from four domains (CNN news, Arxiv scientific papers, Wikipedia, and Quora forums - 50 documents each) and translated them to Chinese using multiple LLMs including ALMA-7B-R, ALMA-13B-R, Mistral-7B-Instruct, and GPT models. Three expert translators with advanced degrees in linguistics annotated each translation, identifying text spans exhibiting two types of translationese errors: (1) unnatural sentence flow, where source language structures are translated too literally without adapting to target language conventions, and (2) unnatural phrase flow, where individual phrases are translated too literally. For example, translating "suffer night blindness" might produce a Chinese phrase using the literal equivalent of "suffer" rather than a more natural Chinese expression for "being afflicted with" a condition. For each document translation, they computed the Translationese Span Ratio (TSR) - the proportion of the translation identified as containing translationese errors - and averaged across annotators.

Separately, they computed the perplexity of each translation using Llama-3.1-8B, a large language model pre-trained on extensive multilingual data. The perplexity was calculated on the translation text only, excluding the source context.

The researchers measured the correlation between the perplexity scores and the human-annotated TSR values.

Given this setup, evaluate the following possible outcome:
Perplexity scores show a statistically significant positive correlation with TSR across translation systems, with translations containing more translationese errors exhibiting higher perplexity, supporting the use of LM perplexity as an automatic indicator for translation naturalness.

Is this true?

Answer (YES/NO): NO